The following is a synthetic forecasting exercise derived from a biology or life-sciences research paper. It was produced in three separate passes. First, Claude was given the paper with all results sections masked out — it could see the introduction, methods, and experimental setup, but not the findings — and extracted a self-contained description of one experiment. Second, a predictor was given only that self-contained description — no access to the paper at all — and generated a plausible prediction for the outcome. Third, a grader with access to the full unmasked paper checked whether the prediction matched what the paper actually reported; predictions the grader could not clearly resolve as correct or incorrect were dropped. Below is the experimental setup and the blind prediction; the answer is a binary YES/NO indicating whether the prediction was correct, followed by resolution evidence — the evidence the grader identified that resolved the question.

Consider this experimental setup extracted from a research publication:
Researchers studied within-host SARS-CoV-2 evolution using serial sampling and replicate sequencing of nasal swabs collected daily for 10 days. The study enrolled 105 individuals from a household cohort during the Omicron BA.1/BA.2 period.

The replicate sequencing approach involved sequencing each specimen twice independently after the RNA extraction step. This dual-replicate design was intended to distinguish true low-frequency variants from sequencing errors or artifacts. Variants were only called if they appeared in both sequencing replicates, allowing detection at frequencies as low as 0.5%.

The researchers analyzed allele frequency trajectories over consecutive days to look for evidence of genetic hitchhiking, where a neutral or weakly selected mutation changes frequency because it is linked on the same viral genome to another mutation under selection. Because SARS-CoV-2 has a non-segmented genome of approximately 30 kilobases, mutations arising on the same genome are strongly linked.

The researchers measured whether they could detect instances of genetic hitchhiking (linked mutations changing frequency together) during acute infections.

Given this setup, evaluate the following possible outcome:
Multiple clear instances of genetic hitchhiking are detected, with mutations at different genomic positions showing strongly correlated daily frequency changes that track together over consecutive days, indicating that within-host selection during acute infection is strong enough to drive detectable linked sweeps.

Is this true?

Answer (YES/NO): YES